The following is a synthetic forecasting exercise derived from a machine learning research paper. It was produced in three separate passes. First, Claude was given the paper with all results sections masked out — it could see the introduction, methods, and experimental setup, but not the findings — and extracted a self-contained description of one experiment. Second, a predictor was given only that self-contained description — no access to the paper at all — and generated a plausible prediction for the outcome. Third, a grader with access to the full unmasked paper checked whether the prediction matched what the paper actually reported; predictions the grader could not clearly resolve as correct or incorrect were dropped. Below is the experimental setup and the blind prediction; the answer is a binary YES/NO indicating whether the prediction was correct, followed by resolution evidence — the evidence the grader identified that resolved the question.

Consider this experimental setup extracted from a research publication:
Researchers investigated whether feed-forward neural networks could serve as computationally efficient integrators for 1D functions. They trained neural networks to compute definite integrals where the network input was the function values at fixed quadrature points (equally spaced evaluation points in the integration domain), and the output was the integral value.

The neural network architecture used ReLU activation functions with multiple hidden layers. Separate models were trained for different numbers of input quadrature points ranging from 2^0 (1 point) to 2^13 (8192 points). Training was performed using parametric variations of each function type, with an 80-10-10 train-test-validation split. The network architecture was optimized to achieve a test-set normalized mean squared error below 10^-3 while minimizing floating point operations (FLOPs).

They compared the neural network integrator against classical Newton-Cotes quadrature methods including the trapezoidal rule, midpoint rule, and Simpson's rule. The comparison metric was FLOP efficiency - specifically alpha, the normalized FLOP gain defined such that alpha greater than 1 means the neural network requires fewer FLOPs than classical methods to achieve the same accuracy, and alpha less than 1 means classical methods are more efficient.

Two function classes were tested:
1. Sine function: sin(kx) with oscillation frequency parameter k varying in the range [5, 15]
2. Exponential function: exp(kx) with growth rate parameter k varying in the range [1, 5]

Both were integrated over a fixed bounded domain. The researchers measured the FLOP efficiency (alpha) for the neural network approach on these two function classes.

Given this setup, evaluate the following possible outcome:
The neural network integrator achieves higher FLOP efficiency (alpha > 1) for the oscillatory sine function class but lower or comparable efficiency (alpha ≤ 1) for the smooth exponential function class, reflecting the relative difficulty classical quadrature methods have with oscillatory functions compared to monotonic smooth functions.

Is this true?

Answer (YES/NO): NO